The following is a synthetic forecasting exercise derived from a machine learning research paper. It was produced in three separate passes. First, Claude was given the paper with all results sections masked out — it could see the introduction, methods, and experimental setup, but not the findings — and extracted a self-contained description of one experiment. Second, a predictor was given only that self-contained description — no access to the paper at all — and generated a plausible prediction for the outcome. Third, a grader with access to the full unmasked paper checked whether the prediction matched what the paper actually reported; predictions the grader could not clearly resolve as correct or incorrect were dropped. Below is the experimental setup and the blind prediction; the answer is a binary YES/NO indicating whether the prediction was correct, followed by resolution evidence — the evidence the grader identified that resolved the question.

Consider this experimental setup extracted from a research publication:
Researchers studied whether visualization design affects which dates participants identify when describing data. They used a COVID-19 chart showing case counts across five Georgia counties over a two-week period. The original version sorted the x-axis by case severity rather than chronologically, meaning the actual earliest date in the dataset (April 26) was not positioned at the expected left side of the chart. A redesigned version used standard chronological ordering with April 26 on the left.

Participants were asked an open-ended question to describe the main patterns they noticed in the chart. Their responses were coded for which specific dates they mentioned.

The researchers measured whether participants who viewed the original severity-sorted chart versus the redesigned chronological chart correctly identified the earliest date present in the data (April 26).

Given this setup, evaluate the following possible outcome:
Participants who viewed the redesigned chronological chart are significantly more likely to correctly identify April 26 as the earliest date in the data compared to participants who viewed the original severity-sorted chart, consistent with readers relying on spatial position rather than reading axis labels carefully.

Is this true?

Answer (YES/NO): NO